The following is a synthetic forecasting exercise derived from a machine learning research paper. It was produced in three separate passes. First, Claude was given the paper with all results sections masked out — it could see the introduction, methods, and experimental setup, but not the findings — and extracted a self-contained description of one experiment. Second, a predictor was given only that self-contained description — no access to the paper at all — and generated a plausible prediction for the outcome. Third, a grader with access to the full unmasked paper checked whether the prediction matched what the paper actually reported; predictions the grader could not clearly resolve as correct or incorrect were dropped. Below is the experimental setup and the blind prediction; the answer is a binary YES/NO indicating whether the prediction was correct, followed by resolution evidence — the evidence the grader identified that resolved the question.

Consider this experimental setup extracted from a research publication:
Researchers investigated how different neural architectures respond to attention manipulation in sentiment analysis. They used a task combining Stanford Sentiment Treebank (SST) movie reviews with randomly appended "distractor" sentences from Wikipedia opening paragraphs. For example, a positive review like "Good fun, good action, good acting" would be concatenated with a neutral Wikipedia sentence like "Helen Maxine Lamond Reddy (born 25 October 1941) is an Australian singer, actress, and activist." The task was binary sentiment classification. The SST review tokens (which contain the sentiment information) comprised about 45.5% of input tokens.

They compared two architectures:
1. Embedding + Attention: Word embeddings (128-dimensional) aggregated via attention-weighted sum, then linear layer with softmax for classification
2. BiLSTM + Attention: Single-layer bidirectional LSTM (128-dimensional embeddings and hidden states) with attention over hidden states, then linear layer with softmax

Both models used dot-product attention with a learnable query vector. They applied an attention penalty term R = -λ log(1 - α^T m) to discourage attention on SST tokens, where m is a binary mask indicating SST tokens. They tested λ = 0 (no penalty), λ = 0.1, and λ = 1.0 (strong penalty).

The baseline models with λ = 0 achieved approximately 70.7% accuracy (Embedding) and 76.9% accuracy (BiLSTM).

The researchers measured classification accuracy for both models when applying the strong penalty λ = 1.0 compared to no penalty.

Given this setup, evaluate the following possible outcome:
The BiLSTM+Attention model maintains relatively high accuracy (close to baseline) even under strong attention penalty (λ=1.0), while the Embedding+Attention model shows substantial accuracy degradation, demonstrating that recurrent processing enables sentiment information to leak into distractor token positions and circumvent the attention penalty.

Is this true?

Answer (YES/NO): NO